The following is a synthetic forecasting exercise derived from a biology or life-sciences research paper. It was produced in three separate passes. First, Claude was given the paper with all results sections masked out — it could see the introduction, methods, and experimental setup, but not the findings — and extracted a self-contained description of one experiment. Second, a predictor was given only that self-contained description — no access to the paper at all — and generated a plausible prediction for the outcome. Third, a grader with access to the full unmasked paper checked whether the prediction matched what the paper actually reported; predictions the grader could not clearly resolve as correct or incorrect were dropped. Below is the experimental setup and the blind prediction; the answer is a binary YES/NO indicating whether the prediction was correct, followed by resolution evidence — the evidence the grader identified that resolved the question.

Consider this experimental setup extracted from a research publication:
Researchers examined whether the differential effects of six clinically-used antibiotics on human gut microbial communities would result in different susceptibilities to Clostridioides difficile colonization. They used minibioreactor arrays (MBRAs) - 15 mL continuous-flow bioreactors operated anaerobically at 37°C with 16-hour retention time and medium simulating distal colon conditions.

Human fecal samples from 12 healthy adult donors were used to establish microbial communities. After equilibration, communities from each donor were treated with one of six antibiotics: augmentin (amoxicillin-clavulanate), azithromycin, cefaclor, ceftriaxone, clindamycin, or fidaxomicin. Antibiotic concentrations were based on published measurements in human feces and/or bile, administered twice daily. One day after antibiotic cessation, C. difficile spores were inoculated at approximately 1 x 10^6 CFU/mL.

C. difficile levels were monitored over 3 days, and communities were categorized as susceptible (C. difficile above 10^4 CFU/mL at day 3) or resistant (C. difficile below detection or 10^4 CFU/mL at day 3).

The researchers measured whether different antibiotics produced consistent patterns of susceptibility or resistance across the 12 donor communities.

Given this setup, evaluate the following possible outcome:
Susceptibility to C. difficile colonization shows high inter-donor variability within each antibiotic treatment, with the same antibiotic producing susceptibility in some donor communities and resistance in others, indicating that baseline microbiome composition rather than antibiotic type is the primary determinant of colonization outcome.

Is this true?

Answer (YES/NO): NO